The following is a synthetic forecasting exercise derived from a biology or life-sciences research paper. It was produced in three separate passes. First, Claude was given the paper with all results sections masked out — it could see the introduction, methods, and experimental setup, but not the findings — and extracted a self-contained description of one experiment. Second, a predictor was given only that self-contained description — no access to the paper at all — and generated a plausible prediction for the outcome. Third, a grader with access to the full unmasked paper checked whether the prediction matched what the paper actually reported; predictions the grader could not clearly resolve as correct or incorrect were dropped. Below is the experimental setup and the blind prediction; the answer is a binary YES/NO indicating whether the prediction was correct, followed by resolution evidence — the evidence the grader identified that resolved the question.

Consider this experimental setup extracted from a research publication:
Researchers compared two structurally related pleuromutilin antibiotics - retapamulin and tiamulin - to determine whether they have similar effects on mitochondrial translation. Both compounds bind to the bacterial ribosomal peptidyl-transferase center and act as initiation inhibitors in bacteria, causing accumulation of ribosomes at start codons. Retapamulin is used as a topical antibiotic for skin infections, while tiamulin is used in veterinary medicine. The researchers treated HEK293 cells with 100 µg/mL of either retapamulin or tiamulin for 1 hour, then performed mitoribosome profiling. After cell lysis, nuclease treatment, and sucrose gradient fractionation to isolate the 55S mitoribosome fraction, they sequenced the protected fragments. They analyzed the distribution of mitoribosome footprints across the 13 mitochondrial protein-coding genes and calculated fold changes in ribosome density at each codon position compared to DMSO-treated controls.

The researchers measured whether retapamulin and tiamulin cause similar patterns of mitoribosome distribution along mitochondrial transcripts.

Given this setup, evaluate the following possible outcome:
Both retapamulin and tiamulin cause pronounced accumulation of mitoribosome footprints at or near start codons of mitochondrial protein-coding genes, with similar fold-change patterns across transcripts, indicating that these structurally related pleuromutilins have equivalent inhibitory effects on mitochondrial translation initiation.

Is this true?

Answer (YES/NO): YES